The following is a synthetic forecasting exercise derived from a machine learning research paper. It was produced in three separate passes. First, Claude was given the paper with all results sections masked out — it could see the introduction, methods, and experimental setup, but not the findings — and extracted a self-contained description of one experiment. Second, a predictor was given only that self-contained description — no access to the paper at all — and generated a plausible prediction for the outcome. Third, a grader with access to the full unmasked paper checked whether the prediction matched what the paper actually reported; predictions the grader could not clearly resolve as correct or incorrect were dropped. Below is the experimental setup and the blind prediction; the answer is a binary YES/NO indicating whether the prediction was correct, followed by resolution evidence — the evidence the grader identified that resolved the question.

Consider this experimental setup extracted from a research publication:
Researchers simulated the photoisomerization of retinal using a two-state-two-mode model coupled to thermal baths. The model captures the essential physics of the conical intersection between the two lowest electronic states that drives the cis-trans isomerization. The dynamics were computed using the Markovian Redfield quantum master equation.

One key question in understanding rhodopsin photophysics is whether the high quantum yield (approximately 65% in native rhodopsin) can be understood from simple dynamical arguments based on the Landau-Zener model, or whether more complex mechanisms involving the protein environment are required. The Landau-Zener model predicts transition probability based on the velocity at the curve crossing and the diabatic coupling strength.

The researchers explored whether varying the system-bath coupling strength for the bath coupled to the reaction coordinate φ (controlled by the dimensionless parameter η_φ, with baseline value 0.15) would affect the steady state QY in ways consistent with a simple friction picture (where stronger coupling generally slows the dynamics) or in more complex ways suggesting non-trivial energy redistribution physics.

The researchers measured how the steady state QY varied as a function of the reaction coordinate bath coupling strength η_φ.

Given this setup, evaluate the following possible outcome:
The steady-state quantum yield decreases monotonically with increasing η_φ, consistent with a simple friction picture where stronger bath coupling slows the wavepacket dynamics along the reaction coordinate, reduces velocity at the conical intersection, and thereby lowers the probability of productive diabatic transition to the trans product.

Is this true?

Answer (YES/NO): NO